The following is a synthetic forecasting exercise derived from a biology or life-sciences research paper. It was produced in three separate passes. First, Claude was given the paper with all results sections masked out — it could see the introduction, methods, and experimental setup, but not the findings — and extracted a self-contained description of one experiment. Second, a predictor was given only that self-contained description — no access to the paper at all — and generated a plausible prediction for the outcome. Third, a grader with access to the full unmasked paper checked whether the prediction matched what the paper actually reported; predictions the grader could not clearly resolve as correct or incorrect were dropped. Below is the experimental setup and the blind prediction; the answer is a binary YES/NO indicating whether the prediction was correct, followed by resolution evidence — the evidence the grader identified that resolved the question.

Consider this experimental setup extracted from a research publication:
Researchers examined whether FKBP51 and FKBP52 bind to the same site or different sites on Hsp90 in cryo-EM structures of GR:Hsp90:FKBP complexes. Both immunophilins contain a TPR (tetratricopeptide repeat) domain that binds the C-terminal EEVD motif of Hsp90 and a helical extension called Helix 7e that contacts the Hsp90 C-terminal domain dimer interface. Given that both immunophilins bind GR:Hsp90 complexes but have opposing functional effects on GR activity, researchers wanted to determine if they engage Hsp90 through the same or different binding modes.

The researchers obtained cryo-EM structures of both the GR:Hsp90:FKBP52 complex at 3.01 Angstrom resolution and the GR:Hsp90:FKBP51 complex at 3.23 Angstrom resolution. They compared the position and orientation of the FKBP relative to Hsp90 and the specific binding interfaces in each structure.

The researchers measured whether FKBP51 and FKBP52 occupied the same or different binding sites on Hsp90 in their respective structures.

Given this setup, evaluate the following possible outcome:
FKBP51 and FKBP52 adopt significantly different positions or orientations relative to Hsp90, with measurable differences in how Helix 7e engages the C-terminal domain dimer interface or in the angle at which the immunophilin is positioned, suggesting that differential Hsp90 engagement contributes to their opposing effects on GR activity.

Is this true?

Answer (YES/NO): NO